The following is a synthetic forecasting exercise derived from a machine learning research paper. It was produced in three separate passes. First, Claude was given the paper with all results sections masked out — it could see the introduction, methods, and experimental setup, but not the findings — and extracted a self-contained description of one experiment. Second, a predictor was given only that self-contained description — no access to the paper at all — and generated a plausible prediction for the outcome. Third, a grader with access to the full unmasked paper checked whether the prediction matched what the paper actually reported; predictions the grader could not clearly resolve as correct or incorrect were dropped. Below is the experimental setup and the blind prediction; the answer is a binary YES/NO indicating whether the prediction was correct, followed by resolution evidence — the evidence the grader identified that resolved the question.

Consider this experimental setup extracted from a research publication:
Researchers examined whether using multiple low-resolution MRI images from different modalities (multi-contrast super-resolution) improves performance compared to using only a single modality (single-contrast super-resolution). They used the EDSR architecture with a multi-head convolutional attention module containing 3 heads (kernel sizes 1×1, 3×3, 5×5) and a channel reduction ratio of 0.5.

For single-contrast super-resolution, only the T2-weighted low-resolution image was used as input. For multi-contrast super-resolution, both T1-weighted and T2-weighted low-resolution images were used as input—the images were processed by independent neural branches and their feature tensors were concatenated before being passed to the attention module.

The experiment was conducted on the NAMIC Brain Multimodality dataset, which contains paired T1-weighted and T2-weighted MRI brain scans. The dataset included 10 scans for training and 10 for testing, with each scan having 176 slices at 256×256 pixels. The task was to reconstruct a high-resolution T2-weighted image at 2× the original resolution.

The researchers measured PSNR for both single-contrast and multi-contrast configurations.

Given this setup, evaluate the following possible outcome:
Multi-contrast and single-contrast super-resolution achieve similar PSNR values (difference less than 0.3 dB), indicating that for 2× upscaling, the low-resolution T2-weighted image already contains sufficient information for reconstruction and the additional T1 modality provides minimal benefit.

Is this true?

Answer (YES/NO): YES